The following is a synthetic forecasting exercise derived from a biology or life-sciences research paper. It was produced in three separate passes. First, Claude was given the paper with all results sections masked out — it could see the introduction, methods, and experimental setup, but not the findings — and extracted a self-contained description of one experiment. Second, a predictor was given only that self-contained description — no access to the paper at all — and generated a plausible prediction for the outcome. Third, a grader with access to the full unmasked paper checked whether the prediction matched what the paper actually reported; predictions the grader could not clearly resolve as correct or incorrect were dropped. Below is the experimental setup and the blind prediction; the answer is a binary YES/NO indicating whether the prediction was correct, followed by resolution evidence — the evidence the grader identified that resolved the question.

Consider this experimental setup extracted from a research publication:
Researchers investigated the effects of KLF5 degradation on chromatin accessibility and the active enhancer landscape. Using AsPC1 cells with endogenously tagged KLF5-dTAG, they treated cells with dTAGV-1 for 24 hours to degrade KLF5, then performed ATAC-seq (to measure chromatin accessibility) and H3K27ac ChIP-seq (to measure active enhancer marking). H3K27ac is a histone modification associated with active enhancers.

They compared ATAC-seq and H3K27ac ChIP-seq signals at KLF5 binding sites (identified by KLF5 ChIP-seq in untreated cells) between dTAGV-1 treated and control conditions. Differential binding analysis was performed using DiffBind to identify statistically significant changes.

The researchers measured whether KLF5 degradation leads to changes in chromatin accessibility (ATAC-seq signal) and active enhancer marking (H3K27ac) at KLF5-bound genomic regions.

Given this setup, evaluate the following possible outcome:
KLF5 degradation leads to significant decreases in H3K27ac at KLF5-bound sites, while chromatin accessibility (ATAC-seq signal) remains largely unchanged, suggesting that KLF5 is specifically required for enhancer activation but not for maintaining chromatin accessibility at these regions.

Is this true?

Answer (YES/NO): YES